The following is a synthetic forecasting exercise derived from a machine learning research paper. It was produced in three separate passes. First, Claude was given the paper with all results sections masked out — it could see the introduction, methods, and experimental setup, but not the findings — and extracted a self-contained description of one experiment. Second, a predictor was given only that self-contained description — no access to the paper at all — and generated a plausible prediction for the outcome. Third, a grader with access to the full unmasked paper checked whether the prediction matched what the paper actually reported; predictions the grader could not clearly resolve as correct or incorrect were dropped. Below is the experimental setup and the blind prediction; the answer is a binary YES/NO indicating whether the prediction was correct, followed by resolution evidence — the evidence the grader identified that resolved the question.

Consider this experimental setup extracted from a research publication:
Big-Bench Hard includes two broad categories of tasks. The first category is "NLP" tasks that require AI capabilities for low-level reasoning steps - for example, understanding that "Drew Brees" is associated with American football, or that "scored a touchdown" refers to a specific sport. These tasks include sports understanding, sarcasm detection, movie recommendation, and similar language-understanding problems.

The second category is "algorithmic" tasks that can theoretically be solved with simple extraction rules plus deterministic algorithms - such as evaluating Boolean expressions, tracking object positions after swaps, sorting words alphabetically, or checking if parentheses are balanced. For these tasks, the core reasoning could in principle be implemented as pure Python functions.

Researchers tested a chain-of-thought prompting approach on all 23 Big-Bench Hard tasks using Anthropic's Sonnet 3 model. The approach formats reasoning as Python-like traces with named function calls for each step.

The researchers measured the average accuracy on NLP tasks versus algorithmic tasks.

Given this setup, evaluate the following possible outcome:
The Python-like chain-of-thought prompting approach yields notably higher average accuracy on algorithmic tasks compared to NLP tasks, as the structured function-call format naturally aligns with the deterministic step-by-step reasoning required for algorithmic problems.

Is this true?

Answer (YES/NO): YES